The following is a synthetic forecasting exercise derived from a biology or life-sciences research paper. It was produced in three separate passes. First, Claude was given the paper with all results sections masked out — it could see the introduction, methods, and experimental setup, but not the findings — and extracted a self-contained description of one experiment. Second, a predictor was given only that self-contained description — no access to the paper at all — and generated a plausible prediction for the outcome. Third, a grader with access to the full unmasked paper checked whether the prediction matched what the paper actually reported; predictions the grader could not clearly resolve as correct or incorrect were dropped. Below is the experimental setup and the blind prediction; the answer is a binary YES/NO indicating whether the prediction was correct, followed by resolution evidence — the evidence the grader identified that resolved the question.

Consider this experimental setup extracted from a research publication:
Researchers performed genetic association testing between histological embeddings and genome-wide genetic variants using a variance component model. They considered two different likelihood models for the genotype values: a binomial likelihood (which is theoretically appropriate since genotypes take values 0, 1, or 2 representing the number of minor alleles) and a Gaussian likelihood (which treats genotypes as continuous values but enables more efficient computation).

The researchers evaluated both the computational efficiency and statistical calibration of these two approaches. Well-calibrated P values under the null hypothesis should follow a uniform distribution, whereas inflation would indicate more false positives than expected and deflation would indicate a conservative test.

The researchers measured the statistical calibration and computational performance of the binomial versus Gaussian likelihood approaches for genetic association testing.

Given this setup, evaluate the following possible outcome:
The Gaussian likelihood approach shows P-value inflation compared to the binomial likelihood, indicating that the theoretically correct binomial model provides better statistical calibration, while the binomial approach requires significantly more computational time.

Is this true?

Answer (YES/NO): NO